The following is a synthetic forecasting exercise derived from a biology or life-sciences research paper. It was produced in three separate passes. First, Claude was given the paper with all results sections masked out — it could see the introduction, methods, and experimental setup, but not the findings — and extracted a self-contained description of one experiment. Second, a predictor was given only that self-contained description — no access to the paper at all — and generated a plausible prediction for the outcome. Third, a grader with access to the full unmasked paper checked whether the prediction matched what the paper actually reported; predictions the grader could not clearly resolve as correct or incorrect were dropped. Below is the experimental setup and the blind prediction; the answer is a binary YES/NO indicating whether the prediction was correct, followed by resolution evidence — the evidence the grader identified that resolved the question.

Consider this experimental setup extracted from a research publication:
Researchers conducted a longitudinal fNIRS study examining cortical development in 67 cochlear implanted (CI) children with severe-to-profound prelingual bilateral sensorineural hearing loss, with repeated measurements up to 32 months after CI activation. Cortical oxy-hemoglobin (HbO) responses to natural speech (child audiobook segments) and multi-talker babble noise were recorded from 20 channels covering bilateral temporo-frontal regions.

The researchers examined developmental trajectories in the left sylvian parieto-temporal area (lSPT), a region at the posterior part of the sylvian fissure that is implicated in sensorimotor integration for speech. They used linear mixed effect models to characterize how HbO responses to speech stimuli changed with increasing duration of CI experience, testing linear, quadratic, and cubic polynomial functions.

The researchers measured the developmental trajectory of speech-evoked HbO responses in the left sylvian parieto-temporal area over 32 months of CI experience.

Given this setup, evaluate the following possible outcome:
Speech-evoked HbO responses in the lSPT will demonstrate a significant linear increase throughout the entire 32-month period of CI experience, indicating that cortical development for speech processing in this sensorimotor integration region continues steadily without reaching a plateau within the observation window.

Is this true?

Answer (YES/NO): YES